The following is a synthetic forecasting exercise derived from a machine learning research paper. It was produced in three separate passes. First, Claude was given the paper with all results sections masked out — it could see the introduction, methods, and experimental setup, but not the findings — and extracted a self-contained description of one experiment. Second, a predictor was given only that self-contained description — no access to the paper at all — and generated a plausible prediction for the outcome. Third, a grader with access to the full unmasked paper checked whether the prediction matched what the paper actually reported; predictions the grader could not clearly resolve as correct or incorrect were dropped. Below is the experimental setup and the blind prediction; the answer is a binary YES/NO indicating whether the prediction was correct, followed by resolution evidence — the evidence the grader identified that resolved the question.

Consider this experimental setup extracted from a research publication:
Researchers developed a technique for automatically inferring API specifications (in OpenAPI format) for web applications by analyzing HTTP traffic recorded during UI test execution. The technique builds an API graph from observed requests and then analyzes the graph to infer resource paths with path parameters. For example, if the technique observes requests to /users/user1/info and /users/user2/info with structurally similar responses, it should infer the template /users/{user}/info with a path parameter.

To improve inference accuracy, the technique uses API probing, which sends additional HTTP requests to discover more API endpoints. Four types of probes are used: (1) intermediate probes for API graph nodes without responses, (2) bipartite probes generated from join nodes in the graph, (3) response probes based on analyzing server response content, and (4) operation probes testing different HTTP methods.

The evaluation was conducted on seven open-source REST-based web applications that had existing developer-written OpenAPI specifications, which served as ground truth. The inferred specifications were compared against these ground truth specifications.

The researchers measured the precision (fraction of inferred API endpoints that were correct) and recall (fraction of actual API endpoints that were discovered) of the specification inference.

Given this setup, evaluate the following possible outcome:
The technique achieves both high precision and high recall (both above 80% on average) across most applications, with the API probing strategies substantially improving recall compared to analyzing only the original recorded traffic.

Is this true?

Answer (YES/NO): NO